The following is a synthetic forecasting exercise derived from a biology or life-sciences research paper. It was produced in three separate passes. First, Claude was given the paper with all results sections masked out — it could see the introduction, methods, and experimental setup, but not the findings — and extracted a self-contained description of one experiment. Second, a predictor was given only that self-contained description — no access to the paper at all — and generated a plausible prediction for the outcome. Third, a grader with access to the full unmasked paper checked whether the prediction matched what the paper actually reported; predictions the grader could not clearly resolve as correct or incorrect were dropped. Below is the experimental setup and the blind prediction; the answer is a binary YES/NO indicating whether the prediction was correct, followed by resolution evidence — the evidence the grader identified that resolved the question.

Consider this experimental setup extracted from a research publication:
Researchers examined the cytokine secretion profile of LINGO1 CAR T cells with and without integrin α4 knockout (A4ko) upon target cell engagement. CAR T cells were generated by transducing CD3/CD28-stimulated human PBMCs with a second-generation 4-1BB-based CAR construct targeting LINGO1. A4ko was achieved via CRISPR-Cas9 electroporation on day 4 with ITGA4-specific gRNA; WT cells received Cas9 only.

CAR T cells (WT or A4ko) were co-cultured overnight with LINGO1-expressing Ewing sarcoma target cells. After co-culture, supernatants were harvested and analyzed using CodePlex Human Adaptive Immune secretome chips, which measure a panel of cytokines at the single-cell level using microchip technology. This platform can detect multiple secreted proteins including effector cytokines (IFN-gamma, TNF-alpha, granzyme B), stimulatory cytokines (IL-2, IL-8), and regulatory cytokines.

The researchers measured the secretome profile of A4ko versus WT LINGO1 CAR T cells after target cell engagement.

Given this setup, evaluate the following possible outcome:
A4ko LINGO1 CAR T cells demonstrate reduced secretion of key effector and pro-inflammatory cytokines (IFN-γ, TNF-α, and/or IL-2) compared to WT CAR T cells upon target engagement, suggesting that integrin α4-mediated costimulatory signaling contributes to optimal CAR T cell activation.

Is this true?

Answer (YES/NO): NO